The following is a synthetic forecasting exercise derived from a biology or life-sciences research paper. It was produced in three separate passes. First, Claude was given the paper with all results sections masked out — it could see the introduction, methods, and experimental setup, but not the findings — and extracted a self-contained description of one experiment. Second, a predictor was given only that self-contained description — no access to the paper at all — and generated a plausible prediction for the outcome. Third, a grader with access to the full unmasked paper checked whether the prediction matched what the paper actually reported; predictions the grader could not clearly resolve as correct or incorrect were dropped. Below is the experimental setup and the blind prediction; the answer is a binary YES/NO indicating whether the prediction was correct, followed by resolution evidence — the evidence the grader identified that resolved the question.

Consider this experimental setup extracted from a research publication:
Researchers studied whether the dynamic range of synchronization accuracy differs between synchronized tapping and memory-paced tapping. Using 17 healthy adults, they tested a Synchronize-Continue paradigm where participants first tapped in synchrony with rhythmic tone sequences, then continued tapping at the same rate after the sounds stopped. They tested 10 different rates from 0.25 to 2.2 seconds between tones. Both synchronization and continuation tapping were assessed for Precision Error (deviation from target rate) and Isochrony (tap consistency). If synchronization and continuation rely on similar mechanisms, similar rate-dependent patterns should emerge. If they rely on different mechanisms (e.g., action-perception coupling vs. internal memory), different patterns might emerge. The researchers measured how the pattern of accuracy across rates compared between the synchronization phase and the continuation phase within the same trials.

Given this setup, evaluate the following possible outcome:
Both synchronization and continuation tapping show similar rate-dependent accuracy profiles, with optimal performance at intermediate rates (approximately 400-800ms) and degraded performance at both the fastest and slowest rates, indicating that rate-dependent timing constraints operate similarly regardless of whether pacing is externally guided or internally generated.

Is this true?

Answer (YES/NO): NO